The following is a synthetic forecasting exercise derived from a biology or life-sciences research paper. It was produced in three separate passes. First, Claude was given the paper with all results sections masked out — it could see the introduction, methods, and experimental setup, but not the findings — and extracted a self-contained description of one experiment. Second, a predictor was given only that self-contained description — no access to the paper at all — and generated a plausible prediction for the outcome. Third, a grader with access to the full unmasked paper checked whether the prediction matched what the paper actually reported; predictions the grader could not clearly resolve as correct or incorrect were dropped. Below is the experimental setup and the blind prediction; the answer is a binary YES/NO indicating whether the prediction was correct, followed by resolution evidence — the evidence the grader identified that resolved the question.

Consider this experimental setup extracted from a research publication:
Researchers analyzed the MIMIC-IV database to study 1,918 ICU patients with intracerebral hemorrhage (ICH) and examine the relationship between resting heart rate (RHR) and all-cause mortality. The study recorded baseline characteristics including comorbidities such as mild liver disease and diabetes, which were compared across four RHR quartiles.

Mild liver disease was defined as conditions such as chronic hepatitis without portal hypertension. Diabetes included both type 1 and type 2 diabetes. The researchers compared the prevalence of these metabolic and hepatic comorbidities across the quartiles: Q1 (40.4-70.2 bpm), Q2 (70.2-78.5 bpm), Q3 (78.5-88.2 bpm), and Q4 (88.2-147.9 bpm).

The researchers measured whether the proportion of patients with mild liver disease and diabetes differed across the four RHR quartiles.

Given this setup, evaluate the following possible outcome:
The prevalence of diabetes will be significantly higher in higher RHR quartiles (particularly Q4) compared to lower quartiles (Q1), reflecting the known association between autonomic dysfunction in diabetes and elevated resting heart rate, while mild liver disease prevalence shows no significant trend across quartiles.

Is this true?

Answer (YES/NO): NO